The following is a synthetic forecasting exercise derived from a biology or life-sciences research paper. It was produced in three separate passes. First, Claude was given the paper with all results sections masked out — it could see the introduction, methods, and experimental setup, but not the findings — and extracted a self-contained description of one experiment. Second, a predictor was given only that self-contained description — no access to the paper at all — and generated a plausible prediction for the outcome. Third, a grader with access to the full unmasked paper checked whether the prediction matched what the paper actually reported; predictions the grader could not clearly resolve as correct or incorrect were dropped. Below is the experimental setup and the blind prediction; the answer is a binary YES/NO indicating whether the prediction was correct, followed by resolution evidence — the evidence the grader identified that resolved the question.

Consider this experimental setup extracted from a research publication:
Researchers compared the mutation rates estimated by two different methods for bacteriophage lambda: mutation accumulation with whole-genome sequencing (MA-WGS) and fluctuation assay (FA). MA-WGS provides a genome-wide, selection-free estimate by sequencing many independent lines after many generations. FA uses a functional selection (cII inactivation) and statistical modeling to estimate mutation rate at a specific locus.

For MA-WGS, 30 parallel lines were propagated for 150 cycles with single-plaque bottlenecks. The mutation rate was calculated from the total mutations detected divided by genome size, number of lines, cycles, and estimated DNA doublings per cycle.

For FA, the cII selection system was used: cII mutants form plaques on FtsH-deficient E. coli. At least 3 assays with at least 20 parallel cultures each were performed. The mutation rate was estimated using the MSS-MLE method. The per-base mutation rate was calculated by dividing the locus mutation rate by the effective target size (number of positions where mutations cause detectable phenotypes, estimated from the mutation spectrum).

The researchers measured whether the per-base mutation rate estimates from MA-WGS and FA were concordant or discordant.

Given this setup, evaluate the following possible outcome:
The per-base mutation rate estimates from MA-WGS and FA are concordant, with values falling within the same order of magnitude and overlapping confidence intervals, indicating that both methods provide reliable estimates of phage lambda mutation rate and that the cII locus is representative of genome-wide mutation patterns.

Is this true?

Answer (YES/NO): YES